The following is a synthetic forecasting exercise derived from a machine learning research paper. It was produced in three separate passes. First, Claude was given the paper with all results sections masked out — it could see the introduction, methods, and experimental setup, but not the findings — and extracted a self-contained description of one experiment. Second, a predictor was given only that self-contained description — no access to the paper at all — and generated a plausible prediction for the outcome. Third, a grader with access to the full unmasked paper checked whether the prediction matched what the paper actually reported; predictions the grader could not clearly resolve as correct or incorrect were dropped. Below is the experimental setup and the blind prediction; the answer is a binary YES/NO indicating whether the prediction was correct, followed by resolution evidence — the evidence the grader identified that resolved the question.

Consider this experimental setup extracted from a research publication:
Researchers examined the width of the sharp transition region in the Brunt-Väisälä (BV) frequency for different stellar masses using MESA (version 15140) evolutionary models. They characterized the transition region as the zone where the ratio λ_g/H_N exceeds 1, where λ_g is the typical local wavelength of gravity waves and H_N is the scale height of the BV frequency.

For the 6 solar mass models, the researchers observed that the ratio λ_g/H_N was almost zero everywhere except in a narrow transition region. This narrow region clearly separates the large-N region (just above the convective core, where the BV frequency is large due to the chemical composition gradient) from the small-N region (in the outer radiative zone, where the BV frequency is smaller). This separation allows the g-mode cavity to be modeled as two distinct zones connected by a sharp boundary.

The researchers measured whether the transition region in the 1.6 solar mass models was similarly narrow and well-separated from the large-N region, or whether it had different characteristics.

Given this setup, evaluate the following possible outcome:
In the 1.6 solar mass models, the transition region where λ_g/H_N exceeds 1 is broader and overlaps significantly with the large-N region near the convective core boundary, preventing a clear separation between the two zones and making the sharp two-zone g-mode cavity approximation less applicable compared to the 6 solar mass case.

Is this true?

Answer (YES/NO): YES